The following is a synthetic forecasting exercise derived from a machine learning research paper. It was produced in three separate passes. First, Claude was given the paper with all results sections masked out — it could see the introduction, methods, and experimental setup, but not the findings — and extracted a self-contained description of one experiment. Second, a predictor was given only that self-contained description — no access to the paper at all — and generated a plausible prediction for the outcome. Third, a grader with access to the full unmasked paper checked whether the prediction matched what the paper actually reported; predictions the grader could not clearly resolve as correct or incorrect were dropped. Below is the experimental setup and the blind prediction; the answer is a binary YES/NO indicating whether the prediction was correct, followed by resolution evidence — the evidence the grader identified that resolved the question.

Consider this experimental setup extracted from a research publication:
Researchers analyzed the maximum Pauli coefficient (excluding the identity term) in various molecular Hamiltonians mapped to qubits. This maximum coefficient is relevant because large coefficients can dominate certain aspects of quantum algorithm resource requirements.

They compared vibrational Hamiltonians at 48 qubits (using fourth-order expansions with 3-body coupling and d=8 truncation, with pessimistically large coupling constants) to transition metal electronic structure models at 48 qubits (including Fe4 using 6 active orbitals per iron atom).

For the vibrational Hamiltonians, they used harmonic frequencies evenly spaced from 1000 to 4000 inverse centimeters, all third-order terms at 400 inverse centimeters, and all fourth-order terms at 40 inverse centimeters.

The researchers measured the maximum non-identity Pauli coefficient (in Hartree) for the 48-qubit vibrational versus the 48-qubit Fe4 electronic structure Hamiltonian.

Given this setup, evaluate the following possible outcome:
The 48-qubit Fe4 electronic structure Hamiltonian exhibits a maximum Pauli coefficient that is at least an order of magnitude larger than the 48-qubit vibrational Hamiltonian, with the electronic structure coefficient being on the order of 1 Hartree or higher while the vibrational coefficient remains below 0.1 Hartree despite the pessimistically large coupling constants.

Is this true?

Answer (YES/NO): NO